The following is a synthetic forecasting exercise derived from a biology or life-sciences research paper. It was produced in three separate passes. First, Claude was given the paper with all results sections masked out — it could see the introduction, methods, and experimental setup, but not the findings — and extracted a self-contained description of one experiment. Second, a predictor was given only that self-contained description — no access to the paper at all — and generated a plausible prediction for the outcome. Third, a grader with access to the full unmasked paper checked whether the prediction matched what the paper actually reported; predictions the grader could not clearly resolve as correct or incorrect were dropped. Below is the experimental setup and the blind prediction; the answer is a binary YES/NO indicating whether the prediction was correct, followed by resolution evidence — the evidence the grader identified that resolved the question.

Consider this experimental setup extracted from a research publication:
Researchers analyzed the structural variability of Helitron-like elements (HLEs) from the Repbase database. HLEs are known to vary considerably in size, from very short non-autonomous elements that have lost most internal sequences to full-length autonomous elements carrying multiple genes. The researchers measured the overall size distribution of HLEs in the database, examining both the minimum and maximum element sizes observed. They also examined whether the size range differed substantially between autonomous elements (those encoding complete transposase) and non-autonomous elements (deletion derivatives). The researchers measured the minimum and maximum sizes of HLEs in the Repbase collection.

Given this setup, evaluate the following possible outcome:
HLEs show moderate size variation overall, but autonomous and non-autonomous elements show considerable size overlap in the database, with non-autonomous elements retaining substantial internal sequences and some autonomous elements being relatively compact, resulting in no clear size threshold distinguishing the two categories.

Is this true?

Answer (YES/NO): NO